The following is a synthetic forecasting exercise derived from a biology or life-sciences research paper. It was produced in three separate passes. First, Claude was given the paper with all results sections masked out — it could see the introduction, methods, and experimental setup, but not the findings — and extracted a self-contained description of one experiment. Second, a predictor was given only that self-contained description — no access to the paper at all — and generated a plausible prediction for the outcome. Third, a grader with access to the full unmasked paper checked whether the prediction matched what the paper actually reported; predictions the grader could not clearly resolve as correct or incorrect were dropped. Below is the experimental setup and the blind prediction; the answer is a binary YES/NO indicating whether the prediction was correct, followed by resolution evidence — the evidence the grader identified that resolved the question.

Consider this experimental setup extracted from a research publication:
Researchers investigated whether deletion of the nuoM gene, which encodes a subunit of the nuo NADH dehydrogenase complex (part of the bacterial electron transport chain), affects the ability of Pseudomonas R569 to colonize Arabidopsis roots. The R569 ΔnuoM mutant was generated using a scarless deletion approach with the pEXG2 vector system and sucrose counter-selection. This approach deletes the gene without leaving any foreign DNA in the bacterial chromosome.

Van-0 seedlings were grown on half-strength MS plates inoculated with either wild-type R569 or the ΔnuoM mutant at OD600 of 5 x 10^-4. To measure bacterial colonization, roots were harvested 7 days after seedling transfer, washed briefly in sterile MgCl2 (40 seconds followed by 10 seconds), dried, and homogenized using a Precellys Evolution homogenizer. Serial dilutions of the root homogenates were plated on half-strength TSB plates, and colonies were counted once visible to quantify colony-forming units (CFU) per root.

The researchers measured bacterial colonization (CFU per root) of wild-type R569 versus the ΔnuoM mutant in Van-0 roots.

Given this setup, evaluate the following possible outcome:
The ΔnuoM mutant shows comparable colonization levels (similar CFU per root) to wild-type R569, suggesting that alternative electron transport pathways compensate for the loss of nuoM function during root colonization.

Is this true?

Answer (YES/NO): YES